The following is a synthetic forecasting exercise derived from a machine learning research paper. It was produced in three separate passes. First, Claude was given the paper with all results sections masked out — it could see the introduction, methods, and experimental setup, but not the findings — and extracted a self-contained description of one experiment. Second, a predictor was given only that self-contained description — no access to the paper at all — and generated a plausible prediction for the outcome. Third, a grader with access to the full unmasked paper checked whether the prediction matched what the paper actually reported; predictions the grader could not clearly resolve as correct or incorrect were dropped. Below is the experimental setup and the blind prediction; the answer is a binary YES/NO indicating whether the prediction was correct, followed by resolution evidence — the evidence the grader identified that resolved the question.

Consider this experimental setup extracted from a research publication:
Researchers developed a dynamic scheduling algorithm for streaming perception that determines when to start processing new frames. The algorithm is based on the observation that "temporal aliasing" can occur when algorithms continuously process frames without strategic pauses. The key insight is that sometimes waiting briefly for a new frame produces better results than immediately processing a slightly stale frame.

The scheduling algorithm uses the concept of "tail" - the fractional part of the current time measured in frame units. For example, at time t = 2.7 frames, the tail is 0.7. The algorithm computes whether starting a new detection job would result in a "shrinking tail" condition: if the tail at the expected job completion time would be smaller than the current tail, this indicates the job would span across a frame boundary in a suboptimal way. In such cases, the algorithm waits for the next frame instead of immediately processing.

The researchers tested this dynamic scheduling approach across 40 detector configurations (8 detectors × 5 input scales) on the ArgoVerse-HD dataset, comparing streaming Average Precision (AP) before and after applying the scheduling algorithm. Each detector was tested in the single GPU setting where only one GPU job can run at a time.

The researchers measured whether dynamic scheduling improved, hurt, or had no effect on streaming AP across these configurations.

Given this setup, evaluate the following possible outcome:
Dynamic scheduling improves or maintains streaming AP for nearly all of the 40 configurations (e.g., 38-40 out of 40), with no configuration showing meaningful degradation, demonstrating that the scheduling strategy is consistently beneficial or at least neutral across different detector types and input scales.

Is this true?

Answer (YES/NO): NO